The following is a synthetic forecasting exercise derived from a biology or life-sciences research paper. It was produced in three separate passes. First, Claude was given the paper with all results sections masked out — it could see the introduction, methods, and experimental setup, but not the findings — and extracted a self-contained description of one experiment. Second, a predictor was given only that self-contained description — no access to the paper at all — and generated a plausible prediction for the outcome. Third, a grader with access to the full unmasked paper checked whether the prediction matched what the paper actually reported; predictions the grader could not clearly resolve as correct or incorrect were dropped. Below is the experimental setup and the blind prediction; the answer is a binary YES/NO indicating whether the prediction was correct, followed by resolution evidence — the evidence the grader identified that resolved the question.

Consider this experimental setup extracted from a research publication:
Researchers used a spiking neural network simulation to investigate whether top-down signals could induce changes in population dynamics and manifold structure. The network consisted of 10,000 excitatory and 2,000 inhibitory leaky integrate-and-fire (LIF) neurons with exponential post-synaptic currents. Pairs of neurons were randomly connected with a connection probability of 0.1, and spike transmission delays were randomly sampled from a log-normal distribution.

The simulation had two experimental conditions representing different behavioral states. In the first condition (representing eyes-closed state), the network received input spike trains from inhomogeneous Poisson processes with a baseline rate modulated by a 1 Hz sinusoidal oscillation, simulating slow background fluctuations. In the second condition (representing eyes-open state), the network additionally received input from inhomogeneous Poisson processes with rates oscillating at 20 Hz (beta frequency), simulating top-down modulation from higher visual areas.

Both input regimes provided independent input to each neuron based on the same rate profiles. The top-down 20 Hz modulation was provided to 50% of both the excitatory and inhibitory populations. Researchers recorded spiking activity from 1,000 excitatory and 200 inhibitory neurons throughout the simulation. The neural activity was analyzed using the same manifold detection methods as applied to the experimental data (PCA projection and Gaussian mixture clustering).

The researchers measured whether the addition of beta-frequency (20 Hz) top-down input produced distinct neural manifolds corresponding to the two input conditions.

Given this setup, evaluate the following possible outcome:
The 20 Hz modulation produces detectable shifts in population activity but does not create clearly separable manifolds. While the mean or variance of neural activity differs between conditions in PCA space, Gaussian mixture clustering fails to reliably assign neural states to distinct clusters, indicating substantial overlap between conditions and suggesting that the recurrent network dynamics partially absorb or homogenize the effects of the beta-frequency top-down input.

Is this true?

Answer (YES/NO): NO